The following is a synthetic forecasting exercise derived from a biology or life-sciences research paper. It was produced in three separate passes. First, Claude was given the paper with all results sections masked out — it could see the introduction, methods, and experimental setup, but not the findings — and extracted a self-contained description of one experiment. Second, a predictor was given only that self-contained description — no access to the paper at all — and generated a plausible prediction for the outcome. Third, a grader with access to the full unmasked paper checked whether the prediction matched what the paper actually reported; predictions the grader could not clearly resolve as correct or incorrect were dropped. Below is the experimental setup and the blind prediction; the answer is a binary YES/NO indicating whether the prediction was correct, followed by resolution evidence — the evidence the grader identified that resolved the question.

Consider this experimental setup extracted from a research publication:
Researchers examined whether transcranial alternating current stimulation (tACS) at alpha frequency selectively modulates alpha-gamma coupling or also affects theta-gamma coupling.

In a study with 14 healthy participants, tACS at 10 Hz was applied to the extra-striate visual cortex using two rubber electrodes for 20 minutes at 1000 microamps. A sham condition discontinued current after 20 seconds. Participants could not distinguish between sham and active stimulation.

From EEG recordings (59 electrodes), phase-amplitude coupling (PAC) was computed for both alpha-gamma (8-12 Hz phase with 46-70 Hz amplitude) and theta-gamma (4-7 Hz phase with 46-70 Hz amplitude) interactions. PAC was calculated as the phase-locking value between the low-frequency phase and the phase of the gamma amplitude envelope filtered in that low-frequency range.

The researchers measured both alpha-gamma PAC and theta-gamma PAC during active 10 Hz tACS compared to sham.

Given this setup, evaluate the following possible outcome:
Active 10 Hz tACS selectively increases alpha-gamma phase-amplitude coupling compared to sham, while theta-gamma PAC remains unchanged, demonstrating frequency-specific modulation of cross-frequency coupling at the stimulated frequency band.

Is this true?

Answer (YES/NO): YES